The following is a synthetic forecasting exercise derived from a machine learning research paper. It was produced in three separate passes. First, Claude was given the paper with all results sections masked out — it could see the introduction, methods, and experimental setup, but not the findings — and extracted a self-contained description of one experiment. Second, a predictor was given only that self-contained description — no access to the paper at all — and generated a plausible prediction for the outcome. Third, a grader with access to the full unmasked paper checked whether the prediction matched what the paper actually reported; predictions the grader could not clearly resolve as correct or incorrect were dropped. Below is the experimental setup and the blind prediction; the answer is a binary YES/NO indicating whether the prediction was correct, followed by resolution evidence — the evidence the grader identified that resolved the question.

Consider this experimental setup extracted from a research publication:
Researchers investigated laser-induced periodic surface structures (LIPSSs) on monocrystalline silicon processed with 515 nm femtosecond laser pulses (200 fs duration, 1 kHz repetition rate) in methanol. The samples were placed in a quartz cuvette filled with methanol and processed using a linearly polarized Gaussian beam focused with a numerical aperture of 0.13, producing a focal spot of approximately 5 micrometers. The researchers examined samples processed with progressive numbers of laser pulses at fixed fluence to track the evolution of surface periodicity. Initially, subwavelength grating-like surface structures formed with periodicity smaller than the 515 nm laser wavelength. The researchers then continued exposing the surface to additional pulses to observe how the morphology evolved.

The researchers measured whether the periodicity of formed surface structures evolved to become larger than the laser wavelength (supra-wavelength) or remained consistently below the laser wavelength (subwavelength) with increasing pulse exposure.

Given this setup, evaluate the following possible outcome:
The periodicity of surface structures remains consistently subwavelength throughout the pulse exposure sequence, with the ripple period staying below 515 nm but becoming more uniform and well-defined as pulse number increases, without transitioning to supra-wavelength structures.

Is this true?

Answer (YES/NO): NO